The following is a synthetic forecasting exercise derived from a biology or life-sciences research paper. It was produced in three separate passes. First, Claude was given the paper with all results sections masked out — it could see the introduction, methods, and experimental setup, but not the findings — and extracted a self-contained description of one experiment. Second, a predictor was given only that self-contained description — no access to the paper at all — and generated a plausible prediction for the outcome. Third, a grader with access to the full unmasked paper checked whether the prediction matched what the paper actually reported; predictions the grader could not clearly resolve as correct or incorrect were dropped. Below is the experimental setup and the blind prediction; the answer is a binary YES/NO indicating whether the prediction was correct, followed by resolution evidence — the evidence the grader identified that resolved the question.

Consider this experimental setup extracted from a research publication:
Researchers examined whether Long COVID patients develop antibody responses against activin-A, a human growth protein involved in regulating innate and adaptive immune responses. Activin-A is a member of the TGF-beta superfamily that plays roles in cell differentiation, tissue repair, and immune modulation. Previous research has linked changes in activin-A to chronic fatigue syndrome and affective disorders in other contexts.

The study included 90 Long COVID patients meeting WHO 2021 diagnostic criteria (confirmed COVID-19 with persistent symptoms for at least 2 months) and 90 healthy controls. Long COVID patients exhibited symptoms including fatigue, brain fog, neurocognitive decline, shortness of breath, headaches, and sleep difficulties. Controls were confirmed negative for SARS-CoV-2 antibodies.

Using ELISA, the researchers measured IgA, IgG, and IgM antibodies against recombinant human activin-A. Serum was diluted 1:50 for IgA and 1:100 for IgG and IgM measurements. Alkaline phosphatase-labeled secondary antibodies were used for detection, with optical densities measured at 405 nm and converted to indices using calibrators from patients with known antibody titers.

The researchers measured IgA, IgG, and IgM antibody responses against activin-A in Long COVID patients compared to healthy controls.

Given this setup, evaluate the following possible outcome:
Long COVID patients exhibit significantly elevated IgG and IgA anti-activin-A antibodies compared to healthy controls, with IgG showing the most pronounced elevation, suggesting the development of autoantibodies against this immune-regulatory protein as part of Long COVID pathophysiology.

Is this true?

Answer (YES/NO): NO